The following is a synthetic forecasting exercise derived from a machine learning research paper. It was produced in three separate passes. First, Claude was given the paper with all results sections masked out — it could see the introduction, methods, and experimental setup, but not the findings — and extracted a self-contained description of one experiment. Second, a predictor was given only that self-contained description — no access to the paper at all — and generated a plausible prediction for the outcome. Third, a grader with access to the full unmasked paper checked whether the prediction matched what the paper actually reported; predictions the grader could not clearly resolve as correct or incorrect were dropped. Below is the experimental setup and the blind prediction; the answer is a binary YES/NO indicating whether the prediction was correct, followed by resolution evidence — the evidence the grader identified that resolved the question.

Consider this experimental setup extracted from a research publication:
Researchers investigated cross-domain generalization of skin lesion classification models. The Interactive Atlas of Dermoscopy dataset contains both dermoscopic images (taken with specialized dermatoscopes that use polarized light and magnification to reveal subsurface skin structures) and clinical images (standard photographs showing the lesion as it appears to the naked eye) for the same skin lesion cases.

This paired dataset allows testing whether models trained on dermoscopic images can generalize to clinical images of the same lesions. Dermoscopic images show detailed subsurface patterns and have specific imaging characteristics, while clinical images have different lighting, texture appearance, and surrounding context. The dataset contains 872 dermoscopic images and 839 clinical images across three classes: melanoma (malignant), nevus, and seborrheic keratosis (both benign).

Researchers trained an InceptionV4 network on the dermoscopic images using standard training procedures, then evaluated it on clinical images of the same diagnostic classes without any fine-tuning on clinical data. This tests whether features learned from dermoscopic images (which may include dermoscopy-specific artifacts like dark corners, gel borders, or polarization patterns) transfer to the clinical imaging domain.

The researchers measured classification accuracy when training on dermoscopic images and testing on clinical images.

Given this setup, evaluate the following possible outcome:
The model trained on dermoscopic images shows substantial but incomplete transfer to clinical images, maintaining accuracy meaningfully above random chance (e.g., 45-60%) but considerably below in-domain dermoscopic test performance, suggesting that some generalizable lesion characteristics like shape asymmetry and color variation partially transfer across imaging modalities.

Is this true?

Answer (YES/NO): YES